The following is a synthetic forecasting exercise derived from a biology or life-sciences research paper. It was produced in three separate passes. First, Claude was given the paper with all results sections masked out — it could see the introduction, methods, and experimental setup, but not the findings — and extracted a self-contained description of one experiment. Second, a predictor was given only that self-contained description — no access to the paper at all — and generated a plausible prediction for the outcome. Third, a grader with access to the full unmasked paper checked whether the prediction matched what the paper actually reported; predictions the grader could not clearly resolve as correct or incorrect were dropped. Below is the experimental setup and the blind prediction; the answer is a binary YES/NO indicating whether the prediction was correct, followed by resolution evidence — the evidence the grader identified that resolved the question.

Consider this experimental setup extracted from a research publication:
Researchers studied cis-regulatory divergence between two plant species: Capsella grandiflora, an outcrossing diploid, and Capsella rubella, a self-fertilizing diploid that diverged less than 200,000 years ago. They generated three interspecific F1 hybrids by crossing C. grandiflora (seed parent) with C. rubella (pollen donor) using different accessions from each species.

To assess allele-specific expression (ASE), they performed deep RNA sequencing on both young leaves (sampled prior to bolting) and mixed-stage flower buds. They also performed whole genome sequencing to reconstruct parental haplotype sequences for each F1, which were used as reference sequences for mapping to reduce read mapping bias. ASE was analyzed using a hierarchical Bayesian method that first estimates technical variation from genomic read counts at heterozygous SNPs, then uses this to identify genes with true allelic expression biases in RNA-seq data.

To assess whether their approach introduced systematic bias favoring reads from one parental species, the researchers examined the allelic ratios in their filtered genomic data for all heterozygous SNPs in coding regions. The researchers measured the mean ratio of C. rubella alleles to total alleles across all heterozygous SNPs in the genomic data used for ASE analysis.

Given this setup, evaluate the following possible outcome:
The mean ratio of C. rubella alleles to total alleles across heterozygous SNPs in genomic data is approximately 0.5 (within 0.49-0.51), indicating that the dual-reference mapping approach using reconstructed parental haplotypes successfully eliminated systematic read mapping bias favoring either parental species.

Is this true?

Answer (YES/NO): NO